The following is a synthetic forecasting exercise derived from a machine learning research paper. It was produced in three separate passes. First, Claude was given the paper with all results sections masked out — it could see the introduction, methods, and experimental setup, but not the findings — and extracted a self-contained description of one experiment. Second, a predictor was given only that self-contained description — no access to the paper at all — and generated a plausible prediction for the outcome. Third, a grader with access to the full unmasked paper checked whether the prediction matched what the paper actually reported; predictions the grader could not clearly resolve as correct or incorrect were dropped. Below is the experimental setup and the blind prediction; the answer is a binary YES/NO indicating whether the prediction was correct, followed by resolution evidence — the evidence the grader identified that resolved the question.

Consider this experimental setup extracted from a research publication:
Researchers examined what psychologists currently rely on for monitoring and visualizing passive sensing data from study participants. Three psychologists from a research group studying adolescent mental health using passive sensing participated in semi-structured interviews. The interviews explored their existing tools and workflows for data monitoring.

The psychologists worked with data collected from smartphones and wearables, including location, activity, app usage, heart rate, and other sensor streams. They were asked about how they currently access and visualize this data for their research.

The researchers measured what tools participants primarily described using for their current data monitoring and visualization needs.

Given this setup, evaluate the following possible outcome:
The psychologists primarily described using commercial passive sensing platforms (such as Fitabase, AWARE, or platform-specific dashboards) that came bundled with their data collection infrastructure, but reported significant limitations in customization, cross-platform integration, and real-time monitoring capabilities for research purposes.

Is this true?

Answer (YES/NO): NO